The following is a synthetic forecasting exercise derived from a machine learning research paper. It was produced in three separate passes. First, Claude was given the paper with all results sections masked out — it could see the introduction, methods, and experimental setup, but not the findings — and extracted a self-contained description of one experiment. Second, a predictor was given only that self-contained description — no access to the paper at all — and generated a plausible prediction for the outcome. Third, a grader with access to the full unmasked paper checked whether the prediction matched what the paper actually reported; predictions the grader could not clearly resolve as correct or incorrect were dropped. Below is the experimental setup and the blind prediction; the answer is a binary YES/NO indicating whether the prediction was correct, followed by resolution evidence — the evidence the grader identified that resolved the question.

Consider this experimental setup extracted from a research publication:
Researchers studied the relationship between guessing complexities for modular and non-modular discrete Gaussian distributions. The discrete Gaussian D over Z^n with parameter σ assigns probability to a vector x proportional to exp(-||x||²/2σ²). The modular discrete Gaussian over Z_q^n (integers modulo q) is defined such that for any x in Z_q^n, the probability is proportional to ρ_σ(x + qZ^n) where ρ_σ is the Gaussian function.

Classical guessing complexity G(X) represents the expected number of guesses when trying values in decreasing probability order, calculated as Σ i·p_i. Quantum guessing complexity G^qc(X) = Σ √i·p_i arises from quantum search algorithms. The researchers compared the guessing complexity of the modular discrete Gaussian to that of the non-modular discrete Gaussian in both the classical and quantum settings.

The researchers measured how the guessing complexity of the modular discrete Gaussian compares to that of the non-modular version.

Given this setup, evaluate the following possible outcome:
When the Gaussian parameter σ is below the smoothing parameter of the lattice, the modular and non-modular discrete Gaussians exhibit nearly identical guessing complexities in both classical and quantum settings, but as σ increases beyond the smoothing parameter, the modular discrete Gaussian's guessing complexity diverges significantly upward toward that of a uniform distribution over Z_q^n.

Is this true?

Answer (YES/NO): NO